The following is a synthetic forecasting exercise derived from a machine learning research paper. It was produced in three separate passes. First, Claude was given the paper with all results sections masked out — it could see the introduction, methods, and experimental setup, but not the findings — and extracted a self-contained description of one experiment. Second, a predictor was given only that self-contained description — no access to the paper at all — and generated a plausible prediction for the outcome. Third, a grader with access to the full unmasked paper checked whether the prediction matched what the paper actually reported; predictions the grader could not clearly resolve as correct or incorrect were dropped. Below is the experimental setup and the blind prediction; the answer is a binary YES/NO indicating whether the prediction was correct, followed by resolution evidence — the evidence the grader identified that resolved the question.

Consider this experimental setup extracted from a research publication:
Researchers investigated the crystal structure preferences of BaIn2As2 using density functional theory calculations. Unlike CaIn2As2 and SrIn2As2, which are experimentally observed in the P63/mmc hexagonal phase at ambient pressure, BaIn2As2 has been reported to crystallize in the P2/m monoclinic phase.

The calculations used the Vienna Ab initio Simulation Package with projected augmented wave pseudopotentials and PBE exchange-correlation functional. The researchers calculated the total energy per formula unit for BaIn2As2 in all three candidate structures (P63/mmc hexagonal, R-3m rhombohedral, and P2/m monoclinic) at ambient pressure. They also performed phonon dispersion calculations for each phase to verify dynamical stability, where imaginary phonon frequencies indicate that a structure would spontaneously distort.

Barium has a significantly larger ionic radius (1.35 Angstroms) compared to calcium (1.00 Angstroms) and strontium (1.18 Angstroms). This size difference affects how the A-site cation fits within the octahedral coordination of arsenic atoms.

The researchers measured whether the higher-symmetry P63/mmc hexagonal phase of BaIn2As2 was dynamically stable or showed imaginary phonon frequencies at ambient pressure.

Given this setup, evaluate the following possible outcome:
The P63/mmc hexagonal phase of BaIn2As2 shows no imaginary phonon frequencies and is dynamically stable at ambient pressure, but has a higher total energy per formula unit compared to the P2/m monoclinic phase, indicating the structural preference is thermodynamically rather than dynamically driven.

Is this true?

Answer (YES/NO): YES